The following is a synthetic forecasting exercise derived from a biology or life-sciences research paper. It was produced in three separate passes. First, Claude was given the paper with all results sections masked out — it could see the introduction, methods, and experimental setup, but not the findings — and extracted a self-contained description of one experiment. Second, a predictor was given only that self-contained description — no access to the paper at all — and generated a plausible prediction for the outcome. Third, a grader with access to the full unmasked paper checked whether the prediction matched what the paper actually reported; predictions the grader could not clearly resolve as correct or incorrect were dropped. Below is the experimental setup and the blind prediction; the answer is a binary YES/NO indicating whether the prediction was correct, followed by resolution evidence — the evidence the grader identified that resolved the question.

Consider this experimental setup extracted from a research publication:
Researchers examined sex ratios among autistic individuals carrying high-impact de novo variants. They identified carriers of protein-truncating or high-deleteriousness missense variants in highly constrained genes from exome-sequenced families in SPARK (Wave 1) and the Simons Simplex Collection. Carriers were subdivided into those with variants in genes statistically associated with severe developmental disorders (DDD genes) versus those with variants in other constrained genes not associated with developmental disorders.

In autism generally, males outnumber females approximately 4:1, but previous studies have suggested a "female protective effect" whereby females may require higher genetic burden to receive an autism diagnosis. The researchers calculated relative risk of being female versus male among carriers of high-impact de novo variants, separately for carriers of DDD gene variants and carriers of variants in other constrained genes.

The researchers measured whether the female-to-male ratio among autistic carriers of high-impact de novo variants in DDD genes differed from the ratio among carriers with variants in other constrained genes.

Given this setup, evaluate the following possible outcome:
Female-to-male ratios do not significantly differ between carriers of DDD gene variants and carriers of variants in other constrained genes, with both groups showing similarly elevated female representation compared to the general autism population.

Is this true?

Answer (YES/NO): NO